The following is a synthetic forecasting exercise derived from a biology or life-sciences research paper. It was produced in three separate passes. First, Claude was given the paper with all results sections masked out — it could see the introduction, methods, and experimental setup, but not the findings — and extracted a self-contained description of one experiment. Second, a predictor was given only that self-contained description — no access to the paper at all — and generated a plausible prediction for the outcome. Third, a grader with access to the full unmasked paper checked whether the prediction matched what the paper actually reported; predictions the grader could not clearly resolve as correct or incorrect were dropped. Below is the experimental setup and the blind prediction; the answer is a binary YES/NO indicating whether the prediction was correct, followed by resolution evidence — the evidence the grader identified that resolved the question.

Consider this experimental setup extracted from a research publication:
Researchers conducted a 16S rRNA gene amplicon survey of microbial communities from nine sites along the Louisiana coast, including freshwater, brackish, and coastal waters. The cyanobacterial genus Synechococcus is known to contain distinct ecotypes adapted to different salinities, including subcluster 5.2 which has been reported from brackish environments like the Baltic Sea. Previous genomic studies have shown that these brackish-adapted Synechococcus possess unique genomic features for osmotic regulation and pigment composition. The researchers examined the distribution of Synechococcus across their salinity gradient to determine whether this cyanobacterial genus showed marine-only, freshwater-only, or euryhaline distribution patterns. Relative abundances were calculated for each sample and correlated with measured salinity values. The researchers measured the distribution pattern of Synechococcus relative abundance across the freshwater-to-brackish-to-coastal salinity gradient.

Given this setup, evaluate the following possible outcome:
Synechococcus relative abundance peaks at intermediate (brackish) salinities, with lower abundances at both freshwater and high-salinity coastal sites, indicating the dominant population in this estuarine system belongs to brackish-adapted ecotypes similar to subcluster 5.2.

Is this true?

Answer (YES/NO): NO